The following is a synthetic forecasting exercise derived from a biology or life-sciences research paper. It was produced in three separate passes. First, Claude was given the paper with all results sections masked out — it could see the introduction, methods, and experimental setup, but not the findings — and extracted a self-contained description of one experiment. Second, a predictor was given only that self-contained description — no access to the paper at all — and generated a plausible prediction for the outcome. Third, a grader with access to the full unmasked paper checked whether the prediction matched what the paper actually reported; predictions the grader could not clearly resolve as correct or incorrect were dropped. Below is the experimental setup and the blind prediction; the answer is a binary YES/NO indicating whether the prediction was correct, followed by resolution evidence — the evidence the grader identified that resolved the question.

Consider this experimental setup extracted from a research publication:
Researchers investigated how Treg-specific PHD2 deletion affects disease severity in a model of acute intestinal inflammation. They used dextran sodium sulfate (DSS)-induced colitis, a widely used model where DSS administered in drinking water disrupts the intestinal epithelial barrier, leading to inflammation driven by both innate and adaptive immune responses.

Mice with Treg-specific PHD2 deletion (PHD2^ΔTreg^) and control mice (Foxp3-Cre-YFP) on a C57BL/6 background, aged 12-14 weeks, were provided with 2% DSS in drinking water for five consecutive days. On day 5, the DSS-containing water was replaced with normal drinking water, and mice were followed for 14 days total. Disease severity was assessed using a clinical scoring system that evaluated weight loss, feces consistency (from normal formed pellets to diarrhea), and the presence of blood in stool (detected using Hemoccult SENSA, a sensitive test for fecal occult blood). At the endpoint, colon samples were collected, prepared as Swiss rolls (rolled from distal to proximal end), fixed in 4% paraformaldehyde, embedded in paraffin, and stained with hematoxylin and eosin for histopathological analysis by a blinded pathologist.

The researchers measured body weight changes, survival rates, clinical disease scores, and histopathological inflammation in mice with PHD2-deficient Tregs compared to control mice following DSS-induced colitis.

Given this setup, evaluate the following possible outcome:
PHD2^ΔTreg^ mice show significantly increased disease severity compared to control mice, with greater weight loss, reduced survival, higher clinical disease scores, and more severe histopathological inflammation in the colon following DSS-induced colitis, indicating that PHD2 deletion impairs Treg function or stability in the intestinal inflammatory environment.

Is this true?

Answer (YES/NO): NO